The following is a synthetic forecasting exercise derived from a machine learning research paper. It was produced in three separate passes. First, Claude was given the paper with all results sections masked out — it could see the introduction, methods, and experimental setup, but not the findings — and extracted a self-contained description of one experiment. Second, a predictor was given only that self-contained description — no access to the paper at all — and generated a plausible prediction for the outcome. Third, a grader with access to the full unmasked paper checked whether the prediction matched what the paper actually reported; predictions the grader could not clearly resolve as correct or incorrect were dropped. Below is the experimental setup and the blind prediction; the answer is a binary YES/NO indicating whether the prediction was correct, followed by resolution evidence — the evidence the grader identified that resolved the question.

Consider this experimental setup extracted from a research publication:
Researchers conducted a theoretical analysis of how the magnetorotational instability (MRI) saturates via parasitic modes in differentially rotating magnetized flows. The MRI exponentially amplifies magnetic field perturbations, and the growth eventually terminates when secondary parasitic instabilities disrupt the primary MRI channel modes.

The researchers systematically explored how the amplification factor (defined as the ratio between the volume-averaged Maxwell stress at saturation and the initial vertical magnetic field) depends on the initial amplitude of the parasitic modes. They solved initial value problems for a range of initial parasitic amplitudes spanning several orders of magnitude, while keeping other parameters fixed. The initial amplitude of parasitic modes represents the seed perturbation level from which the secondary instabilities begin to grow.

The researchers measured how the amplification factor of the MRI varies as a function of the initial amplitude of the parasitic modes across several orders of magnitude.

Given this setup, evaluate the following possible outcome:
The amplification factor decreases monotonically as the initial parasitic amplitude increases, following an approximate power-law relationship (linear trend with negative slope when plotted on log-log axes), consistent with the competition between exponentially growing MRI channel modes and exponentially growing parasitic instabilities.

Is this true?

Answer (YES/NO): NO